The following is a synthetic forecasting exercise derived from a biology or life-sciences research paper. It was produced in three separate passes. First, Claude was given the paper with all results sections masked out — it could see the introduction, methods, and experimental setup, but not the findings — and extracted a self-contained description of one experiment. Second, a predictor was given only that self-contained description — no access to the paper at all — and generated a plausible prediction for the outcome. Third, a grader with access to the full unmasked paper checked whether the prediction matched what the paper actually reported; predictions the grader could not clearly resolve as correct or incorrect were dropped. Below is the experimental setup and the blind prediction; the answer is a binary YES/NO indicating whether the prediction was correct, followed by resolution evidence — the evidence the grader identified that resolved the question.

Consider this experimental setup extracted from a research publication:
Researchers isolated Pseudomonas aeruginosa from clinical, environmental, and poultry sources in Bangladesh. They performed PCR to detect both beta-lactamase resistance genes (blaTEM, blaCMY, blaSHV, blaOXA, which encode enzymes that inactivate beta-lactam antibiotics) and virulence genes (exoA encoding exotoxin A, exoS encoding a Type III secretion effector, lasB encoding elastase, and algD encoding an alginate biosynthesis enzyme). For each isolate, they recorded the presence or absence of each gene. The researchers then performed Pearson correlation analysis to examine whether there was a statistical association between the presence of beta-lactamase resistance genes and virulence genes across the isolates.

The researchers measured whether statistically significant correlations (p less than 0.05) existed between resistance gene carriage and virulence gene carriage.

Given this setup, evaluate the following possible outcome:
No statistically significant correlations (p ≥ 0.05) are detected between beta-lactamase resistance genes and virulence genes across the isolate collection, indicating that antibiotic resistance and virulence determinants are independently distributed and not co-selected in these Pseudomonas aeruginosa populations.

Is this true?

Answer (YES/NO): YES